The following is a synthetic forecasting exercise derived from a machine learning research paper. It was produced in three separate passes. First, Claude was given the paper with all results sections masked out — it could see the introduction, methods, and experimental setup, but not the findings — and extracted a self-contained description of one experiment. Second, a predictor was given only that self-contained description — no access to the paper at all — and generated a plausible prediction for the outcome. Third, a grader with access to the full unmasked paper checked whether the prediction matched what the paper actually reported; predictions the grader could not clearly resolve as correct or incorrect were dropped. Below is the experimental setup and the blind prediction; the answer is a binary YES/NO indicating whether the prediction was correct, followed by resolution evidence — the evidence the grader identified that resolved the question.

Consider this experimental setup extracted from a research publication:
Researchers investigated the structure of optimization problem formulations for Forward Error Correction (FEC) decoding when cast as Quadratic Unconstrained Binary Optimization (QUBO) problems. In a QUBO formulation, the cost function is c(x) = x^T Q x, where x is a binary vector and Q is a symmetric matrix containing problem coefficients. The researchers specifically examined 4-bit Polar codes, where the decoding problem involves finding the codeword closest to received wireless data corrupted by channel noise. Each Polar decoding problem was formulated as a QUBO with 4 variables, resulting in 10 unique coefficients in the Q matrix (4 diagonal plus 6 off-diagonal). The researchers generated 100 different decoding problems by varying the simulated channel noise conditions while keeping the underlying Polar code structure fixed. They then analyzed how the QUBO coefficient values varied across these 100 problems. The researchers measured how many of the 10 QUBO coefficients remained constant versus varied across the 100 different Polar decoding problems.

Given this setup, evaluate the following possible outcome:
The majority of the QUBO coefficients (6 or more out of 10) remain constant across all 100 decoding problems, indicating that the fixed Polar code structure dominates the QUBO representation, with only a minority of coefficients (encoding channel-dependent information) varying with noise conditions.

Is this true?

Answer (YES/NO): YES